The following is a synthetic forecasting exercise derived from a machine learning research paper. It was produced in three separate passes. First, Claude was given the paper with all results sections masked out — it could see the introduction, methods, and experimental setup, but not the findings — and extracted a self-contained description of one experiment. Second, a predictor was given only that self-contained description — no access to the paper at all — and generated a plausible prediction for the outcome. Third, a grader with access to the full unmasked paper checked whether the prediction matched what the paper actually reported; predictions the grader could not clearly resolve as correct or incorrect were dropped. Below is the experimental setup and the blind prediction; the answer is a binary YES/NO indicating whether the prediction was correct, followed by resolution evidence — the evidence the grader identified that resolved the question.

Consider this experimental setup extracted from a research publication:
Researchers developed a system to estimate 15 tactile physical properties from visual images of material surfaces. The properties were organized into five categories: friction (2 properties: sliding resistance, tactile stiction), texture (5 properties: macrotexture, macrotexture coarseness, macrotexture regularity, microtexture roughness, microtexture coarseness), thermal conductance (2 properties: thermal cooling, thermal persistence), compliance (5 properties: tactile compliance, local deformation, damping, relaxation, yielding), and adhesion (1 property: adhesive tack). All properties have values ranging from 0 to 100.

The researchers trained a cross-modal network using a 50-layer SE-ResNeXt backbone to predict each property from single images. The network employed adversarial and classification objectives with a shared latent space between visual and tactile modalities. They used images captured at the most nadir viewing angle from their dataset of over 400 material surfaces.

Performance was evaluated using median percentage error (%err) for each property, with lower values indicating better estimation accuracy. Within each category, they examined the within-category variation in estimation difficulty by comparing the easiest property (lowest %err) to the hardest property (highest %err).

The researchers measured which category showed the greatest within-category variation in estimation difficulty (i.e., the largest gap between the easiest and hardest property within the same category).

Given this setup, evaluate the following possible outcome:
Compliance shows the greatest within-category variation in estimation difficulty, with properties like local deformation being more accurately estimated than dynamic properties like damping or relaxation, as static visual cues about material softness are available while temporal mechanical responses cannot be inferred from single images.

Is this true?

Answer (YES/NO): NO